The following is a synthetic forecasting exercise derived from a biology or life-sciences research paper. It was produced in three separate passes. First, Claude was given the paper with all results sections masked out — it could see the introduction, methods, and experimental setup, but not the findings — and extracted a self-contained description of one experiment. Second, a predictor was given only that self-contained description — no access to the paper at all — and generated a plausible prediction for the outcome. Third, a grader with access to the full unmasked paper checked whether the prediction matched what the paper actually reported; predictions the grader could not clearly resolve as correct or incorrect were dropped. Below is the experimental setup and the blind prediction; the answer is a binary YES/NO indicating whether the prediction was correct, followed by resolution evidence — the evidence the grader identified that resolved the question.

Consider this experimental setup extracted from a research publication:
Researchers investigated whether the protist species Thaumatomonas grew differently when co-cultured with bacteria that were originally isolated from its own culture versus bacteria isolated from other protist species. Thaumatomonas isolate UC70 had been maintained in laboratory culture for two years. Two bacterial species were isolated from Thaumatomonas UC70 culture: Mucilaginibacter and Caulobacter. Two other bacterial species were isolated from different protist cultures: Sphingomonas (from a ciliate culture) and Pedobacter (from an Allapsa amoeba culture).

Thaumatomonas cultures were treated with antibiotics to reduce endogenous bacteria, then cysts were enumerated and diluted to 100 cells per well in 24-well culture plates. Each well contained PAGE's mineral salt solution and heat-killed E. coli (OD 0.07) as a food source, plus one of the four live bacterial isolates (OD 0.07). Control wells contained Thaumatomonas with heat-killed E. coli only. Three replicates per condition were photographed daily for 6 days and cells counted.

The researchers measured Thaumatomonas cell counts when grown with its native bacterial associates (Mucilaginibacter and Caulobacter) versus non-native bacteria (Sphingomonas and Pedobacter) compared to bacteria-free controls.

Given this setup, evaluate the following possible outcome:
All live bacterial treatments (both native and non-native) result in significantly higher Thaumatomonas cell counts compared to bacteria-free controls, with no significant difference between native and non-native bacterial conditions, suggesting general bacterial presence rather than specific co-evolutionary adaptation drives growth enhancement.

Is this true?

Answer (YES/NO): NO